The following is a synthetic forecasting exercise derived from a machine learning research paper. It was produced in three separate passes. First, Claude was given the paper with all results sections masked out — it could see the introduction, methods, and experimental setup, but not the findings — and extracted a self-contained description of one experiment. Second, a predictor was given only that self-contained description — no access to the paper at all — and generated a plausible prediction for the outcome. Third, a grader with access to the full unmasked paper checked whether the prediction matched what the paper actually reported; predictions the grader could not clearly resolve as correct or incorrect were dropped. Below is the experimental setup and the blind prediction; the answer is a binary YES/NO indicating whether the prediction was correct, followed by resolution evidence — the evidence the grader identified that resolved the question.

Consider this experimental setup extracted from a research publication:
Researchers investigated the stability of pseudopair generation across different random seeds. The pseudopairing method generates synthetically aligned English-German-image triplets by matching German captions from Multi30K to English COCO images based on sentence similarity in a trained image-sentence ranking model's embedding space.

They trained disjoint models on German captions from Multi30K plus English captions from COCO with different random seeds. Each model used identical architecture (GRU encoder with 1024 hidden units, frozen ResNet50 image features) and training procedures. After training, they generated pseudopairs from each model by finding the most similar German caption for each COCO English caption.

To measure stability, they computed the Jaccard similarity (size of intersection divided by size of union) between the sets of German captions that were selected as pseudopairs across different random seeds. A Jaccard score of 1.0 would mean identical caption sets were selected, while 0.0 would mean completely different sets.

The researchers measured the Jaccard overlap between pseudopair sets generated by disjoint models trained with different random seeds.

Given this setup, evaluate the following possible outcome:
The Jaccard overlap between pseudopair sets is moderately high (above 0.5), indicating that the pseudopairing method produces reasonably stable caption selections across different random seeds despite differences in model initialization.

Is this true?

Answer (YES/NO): YES